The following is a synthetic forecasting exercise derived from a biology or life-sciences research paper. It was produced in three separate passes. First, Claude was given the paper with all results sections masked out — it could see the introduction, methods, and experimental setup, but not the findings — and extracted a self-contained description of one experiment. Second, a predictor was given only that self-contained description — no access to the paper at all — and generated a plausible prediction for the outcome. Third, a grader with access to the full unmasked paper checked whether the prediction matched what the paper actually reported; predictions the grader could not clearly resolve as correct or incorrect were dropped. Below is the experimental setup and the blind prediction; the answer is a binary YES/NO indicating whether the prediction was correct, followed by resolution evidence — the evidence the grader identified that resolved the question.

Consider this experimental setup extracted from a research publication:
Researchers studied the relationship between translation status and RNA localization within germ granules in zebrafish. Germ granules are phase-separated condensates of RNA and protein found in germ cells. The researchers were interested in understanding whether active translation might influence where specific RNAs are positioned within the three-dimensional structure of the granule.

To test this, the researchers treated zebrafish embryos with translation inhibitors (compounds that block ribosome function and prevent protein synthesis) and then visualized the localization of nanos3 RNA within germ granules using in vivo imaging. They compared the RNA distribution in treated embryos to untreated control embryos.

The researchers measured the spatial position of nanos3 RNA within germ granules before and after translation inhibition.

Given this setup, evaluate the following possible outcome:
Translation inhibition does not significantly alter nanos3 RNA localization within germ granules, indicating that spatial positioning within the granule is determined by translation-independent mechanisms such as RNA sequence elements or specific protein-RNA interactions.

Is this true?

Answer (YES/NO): NO